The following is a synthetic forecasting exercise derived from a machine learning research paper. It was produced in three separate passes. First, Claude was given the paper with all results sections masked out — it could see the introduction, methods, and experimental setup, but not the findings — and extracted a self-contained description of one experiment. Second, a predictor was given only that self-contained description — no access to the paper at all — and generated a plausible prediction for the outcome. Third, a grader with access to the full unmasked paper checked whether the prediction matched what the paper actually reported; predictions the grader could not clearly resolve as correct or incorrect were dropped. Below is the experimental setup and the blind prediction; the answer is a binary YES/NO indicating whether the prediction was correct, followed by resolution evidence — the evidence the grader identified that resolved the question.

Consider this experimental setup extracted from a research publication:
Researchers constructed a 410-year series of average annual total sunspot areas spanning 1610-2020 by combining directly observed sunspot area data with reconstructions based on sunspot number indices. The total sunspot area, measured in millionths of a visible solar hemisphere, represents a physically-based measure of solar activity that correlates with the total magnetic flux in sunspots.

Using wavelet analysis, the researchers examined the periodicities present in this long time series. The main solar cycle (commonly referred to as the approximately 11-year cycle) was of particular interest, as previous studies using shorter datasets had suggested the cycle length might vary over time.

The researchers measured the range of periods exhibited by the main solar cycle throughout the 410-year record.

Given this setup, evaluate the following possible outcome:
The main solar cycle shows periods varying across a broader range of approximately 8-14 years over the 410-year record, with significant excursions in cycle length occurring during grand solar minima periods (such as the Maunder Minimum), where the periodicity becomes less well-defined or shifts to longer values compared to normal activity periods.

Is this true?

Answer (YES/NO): YES